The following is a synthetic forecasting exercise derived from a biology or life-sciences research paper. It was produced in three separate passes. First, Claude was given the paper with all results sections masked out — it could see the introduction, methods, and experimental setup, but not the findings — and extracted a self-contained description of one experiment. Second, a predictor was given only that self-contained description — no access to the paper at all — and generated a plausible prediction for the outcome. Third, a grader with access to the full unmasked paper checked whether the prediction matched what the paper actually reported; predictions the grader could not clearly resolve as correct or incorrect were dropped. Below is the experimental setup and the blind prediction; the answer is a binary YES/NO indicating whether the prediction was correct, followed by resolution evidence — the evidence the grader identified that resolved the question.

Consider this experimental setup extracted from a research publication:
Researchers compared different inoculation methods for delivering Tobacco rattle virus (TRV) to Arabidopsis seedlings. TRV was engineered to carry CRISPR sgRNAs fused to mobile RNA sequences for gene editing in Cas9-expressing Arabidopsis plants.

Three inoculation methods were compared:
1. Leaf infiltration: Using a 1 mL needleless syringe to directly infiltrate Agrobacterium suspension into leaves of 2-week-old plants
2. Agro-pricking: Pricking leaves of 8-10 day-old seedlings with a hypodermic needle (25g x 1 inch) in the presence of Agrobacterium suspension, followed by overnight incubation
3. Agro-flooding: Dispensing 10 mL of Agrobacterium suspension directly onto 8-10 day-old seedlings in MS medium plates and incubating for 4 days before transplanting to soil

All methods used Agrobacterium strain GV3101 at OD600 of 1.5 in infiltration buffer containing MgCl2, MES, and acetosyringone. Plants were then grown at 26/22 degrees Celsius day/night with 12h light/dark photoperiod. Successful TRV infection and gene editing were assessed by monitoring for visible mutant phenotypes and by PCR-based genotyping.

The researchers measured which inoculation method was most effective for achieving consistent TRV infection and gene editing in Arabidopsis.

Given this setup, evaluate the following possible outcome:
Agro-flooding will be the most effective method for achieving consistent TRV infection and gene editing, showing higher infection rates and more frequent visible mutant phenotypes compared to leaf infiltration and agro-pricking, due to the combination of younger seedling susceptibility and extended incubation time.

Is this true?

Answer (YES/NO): YES